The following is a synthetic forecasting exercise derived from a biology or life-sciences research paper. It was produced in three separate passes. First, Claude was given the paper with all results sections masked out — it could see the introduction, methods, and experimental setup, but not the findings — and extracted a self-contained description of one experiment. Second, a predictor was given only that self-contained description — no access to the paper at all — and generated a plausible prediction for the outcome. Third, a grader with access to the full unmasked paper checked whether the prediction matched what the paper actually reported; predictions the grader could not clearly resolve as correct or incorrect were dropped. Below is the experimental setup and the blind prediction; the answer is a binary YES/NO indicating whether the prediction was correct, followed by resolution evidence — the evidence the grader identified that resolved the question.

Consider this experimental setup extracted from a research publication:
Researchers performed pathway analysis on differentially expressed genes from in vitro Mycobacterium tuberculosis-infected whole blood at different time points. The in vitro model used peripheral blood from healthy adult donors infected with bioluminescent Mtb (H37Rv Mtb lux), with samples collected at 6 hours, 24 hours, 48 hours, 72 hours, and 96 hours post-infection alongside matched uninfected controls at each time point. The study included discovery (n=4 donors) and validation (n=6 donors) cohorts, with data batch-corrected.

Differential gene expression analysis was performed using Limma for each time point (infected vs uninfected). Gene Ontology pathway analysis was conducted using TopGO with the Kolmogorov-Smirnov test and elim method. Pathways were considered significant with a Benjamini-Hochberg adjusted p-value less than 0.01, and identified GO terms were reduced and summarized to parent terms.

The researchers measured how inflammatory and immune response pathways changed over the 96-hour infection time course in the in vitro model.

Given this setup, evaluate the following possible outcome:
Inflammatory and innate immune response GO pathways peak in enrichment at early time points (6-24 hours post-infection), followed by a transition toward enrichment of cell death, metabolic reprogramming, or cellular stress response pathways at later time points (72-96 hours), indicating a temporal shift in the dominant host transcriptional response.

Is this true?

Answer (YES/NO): NO